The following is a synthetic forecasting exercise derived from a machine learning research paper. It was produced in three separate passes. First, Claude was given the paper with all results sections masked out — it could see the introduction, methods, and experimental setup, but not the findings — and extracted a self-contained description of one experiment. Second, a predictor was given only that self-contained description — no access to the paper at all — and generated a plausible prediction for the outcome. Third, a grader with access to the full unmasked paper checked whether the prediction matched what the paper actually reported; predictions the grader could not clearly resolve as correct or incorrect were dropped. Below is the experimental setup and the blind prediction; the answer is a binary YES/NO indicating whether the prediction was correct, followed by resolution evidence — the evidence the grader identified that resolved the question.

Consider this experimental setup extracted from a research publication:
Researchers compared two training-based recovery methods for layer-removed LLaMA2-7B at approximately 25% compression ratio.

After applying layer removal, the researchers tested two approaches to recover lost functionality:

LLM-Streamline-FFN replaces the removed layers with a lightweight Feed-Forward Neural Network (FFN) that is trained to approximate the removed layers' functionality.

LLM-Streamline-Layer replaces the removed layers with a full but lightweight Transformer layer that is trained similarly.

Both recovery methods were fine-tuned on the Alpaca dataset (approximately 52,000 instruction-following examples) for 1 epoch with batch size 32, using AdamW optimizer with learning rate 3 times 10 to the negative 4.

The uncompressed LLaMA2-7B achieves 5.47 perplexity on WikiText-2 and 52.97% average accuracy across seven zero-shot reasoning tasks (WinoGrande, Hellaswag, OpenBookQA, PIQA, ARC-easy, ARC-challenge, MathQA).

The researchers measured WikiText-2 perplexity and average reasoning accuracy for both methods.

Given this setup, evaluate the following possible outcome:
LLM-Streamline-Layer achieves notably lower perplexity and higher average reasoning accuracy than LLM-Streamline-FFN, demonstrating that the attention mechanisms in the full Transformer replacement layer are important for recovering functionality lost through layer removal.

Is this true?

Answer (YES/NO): YES